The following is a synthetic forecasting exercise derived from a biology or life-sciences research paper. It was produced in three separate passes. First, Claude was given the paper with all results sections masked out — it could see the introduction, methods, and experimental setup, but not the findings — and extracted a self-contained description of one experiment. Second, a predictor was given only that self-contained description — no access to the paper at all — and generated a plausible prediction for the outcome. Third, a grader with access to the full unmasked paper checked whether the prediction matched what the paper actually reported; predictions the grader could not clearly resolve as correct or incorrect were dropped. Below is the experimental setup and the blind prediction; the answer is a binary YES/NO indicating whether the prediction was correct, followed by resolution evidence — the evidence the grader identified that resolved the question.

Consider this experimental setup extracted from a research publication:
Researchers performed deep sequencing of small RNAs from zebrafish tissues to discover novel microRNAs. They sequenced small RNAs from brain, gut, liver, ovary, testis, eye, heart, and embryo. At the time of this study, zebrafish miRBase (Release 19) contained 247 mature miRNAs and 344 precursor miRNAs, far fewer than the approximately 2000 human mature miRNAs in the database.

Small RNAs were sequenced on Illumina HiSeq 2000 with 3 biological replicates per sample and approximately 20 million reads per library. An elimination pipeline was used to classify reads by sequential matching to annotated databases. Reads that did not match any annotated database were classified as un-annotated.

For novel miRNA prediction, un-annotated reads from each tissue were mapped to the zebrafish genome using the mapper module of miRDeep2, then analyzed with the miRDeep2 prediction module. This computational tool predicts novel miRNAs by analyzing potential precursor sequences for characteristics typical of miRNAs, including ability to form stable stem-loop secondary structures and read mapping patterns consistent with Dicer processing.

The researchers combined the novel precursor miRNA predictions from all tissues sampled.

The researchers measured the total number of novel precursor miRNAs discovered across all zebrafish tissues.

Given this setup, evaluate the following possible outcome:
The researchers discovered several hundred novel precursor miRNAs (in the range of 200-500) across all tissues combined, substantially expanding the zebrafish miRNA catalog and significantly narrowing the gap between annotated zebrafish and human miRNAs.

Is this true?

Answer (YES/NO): YES